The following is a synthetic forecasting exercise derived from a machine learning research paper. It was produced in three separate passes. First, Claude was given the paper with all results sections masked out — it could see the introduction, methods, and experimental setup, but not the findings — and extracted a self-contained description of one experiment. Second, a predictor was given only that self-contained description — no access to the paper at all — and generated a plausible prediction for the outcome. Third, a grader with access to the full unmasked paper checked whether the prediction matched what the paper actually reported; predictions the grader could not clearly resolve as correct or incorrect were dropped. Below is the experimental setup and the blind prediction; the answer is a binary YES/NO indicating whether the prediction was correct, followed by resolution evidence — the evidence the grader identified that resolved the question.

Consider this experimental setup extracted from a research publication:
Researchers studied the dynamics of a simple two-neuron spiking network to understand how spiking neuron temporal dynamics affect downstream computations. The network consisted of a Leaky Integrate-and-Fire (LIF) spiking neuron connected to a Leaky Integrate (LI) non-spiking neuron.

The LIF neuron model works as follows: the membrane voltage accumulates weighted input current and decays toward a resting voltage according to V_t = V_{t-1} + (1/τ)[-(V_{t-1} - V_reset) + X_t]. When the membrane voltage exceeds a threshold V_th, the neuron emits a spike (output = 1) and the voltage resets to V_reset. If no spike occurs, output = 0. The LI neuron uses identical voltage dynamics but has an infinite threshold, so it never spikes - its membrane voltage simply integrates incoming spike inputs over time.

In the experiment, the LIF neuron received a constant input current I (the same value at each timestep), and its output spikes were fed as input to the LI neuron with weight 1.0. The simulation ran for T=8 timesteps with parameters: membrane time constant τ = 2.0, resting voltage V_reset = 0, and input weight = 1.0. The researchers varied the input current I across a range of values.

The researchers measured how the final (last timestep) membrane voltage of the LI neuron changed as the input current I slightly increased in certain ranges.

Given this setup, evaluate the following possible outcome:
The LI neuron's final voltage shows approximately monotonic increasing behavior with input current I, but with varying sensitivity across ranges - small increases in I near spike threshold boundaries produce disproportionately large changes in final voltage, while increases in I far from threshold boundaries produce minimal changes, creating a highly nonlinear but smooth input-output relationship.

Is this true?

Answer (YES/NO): NO